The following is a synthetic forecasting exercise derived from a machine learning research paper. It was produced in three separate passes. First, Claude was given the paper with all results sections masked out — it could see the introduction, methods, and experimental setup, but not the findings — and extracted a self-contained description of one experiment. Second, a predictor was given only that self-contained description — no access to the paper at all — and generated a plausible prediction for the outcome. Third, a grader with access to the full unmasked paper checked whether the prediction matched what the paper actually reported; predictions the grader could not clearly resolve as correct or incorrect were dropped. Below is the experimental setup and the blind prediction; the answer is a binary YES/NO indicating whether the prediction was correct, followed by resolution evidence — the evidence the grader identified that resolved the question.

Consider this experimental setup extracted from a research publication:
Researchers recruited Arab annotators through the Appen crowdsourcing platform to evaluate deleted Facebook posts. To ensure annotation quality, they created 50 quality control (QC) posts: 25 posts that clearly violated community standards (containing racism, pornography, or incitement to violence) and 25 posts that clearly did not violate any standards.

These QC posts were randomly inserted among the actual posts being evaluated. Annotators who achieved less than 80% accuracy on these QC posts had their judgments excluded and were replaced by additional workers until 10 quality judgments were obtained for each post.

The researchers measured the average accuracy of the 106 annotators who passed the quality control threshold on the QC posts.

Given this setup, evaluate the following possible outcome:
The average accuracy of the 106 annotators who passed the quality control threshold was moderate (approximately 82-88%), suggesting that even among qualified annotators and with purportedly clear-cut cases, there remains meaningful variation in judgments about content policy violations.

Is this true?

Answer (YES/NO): NO